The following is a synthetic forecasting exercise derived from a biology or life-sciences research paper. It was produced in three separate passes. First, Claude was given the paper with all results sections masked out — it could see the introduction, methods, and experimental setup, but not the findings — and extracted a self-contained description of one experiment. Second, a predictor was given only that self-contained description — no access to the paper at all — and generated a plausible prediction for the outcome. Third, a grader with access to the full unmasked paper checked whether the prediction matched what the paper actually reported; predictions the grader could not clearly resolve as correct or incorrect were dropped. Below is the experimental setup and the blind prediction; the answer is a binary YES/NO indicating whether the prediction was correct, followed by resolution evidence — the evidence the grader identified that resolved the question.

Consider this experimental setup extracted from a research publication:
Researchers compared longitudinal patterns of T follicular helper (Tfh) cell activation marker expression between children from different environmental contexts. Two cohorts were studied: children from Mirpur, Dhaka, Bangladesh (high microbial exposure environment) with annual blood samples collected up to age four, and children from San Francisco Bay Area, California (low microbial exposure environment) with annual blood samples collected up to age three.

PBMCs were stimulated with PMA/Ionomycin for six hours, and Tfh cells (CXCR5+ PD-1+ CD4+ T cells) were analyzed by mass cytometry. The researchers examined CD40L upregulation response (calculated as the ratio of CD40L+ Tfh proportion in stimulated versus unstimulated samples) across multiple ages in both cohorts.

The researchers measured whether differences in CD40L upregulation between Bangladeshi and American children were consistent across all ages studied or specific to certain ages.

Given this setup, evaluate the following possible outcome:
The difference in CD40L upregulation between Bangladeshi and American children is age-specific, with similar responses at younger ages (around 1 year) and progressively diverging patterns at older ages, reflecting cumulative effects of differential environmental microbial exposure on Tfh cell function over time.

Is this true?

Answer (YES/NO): YES